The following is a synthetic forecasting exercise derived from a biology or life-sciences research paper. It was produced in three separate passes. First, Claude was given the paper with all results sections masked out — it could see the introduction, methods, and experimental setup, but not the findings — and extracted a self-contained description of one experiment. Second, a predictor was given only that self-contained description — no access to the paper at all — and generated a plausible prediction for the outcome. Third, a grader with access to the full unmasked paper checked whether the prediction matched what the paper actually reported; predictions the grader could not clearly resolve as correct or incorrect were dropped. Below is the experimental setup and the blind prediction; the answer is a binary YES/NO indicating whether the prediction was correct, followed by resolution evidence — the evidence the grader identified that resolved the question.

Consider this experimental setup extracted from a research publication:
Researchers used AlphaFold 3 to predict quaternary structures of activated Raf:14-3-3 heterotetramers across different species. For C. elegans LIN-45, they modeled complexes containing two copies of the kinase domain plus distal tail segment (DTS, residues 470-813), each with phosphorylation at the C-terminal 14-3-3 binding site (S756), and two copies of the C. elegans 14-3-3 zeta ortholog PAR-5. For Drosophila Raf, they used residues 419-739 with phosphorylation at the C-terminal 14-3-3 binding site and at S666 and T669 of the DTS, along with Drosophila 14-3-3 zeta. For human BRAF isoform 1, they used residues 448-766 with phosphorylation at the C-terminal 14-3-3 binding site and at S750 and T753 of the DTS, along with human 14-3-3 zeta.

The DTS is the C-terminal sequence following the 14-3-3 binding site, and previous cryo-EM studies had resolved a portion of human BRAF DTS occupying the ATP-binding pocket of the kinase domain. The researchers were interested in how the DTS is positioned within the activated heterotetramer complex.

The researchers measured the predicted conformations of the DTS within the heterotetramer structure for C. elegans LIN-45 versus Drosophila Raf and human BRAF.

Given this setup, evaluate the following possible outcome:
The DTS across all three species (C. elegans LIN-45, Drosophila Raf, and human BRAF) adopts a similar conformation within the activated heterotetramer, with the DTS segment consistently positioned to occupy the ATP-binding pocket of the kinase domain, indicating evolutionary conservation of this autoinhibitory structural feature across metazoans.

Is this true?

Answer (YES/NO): NO